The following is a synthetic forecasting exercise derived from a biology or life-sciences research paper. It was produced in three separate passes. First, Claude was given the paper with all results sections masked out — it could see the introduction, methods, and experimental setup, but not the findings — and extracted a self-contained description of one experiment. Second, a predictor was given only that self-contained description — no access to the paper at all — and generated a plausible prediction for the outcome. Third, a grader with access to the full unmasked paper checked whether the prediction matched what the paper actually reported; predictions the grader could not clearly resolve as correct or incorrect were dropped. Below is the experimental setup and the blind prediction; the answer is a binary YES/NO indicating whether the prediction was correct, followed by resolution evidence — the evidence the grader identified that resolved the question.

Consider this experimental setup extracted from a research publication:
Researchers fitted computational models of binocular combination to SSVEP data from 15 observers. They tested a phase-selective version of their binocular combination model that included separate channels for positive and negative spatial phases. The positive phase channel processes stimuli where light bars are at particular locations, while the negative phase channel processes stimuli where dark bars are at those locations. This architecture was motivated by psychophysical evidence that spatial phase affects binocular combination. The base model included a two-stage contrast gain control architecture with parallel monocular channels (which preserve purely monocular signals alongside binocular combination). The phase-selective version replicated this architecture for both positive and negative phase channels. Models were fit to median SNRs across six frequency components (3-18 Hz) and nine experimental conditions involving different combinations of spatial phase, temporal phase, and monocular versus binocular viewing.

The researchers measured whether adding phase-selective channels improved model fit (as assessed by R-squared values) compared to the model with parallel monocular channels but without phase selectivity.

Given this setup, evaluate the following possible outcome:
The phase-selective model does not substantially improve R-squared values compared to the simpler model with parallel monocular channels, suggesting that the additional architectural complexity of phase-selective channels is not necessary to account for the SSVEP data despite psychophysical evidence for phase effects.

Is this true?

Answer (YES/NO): YES